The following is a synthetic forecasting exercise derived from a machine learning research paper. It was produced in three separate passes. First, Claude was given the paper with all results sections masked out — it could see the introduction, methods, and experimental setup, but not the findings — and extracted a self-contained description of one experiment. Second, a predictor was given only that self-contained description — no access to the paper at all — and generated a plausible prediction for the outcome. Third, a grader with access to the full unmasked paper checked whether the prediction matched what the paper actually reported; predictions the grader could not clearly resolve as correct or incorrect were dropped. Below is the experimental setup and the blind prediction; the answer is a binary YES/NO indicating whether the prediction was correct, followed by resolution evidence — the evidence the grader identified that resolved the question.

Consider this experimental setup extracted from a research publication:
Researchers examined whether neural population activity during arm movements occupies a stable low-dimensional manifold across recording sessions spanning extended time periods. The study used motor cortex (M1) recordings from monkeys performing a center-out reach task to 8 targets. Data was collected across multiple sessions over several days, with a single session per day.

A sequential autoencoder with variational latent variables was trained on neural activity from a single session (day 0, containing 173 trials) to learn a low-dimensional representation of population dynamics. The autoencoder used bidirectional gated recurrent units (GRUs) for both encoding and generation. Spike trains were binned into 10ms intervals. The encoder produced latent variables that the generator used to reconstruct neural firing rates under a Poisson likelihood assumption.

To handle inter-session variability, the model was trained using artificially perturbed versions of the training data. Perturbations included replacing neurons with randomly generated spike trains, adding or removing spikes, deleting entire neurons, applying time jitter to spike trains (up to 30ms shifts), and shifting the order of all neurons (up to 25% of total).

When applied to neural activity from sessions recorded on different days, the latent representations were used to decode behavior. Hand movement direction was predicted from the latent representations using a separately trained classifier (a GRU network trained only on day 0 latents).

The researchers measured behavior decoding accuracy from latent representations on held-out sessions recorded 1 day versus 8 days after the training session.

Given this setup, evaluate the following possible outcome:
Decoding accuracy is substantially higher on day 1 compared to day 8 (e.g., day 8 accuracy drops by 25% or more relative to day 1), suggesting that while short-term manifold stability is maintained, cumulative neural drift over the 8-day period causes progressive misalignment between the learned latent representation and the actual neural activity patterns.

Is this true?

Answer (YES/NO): NO